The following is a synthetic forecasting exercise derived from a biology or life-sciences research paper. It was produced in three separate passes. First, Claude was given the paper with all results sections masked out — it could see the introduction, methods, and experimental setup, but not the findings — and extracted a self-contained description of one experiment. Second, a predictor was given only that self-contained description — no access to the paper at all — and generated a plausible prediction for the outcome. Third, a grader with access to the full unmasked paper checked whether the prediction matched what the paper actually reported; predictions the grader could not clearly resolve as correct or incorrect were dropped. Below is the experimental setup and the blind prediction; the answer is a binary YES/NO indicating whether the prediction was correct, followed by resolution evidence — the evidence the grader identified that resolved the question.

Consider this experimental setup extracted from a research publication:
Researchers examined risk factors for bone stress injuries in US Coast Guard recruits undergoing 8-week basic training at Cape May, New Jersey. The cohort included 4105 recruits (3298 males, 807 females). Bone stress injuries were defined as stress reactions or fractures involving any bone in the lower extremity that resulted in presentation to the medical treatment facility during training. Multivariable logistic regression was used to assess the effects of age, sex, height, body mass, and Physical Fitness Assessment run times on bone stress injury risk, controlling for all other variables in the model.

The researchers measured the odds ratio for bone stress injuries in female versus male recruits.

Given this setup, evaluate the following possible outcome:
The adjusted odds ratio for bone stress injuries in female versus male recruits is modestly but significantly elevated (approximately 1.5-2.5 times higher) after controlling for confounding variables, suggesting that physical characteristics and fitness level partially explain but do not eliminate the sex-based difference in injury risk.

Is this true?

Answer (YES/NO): NO